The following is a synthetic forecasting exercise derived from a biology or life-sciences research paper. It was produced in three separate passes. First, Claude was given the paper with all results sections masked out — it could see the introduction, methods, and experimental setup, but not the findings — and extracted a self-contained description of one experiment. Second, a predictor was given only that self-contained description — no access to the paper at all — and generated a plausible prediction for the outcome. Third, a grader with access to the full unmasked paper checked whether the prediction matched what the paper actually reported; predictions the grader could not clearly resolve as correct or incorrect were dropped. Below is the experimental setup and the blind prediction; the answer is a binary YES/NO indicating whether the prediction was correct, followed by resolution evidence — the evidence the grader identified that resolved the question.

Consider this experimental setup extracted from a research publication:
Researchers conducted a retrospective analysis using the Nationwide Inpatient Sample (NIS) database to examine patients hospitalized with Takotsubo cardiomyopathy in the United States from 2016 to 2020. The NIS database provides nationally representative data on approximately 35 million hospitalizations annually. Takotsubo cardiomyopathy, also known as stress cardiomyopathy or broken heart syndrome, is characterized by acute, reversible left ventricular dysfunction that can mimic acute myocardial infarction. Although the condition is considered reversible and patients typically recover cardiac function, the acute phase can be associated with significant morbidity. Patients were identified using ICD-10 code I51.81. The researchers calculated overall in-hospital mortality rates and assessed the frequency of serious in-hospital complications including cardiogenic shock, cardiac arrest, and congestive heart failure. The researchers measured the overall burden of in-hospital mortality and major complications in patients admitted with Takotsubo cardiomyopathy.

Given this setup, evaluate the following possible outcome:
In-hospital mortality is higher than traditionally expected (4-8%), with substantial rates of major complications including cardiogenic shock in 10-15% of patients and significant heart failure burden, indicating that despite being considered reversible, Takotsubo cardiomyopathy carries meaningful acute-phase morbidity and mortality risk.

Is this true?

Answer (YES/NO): NO